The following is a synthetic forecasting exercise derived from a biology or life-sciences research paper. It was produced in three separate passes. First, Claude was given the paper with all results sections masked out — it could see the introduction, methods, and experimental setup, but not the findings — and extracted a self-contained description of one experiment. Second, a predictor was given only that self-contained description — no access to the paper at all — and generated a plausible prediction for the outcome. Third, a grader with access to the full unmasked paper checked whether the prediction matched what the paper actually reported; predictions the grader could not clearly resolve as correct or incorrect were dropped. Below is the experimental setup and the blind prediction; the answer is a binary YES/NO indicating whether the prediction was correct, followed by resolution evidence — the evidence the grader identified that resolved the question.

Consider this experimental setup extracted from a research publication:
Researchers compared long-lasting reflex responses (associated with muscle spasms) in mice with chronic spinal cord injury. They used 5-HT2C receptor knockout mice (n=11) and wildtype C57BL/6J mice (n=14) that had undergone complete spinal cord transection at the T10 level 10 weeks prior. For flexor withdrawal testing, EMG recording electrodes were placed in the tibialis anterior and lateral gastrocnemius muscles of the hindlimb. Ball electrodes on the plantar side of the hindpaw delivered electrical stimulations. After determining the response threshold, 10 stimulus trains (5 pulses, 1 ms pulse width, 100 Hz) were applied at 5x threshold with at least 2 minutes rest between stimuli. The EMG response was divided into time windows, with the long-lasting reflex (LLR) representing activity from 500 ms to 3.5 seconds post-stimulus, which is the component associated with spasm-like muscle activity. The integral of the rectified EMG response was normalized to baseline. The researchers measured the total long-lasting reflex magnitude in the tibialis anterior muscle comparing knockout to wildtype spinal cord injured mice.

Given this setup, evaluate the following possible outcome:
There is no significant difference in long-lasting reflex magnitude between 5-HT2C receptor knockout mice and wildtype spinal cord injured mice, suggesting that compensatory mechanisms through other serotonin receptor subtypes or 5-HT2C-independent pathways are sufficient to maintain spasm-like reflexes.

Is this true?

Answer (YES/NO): NO